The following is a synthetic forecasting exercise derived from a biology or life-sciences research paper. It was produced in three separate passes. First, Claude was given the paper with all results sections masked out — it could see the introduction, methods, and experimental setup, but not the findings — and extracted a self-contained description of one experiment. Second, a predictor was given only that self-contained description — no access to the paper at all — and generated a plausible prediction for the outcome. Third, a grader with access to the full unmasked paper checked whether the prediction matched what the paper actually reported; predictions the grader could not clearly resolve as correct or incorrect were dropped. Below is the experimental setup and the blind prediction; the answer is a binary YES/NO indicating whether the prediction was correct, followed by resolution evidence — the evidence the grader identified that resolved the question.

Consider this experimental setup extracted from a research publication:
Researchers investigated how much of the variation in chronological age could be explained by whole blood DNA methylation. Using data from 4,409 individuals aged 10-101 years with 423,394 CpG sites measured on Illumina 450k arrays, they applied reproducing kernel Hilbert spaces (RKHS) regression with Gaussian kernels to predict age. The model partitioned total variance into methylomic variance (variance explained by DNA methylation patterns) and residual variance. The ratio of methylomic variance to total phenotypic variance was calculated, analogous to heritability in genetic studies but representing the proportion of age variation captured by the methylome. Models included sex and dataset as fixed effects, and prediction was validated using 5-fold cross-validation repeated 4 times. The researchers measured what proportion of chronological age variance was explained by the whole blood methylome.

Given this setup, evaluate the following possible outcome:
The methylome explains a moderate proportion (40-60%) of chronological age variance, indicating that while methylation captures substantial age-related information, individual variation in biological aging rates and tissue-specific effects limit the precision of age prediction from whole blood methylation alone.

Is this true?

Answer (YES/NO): NO